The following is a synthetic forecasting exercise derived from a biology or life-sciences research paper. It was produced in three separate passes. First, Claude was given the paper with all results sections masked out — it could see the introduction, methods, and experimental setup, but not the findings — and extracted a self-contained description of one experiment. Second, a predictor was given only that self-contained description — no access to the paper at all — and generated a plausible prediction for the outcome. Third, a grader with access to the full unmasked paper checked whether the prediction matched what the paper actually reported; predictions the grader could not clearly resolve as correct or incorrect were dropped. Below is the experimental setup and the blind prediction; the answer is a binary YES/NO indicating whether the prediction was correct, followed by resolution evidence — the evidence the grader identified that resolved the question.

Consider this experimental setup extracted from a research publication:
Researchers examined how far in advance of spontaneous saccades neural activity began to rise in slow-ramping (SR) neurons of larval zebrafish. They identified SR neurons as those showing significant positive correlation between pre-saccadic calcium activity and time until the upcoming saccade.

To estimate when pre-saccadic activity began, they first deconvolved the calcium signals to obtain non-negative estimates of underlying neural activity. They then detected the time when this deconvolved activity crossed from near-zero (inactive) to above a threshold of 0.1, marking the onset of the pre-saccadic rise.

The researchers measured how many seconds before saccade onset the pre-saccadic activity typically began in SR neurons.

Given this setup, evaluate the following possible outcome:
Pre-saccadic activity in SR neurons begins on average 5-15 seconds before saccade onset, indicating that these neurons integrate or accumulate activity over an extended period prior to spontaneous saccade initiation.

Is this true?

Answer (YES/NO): NO